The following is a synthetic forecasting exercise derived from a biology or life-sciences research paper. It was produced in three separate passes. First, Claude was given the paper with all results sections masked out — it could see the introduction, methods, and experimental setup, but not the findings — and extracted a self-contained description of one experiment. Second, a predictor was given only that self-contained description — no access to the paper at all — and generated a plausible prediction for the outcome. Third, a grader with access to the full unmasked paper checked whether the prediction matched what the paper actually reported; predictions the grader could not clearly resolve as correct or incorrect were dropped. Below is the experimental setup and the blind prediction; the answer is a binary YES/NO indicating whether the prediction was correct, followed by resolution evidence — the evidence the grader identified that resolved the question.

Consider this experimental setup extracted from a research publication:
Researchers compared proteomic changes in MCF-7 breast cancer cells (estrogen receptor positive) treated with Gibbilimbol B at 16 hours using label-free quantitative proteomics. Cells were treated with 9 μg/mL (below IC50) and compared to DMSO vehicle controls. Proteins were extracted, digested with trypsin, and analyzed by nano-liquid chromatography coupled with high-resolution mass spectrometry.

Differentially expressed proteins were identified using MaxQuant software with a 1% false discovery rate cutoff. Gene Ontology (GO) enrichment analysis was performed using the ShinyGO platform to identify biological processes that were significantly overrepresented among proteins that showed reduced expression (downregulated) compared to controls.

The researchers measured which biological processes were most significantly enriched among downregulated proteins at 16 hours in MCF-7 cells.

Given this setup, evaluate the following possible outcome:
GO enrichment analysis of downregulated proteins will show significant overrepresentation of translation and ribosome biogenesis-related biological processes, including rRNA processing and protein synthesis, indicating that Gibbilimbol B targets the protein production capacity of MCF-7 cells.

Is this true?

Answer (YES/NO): NO